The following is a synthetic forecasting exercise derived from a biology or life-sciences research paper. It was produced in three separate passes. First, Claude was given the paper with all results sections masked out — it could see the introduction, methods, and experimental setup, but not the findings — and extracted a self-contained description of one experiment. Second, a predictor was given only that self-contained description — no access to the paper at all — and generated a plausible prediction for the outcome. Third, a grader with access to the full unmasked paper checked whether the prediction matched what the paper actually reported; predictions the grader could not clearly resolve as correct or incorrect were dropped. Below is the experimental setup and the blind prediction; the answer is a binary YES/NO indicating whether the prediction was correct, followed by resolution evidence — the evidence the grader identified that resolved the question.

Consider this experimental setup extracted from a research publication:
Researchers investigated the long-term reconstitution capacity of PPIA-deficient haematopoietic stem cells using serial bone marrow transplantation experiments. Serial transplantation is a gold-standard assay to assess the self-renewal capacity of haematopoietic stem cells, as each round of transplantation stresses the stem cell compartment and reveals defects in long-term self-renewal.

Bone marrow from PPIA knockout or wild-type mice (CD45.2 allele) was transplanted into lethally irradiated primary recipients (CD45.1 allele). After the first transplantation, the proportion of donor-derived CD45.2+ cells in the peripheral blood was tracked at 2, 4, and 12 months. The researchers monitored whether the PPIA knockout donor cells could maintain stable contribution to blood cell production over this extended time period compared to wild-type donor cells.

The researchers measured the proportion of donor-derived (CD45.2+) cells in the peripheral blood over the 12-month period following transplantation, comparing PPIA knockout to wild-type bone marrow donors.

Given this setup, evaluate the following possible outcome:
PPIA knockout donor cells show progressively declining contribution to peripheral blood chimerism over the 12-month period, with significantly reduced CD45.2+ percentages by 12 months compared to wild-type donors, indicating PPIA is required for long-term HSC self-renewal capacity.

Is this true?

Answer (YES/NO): YES